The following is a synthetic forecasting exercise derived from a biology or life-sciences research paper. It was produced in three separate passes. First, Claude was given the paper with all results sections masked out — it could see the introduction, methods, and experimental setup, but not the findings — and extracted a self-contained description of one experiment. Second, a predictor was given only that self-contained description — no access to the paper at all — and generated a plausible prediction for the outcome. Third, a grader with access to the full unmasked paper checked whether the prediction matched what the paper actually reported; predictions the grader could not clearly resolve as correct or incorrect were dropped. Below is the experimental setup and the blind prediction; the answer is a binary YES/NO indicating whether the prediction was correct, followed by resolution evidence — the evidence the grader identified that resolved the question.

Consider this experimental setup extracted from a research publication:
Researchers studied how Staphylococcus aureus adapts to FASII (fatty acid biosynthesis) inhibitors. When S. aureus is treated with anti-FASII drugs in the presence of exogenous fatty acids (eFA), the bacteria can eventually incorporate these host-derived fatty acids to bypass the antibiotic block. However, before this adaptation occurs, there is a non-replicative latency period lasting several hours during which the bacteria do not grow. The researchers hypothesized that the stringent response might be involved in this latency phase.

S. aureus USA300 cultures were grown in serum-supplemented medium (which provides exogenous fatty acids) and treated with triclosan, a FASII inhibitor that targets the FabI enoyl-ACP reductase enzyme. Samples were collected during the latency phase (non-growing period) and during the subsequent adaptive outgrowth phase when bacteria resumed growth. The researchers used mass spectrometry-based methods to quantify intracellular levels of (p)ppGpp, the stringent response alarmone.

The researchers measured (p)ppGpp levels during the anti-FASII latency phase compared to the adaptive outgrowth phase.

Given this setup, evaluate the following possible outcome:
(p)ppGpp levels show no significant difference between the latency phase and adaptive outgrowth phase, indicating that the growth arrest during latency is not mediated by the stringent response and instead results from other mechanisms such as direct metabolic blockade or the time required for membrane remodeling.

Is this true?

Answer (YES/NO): NO